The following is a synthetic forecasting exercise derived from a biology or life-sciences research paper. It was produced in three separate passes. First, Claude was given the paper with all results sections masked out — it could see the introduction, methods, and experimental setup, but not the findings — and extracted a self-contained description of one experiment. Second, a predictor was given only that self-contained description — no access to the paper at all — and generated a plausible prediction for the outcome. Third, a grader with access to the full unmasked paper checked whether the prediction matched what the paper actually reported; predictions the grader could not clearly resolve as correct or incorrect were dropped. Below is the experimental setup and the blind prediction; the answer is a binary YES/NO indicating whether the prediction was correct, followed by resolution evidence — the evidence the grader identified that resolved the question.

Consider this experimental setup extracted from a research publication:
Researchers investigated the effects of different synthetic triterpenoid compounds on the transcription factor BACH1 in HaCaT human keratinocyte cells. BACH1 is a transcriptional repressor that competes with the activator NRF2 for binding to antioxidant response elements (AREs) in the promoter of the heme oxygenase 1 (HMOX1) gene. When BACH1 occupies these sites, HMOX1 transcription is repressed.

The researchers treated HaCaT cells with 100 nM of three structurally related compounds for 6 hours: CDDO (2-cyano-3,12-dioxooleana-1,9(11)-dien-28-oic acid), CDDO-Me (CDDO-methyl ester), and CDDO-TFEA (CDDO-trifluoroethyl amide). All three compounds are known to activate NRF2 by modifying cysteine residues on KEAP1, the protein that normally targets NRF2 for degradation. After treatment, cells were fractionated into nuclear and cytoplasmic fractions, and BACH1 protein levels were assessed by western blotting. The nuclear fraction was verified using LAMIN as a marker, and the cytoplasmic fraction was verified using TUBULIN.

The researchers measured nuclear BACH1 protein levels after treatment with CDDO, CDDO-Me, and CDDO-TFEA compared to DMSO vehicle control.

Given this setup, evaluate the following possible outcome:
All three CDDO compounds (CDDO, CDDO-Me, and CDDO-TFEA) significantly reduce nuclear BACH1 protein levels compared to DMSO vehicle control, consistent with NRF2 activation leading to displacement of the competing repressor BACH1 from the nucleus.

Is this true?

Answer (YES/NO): NO